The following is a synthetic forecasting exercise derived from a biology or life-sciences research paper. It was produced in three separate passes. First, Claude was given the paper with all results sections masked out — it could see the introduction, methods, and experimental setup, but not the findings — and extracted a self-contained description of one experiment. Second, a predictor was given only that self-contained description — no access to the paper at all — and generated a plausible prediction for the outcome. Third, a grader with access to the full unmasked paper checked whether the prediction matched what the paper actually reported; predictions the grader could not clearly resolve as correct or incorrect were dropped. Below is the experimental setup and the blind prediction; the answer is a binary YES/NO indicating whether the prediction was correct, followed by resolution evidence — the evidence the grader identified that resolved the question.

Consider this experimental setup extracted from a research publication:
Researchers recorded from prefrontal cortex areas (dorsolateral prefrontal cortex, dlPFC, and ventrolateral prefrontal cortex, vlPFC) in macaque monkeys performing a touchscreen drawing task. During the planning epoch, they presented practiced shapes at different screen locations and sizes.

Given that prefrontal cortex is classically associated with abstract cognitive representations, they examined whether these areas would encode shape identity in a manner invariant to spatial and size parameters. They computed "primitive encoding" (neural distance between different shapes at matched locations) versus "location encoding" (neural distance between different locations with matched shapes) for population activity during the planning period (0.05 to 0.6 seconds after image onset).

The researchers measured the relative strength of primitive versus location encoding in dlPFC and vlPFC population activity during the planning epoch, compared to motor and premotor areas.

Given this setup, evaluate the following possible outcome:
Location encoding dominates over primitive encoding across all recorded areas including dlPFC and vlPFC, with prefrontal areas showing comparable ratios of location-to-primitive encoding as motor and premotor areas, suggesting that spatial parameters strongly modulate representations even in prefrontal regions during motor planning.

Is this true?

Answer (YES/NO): NO